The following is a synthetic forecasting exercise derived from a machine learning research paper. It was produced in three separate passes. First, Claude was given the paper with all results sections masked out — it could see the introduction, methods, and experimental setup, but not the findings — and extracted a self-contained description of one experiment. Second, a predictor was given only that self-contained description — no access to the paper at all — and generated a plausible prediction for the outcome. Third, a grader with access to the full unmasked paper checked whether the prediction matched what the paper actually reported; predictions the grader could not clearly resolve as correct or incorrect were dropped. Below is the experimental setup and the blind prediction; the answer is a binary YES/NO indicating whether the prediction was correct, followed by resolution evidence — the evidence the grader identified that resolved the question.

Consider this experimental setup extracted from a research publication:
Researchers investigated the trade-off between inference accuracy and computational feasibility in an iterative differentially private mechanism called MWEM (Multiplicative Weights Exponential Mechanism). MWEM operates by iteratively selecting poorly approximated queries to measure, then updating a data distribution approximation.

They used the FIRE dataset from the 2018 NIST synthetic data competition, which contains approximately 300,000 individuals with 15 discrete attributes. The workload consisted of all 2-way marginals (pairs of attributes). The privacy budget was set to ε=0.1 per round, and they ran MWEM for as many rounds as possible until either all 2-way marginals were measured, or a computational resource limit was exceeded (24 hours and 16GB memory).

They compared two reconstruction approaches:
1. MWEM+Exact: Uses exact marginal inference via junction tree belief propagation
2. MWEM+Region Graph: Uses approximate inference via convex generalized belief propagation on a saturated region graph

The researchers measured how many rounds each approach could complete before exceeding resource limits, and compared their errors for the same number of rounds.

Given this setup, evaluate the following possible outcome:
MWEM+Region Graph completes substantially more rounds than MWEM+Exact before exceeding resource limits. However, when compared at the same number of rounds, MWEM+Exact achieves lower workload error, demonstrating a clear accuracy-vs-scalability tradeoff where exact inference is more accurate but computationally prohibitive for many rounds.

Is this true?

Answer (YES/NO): YES